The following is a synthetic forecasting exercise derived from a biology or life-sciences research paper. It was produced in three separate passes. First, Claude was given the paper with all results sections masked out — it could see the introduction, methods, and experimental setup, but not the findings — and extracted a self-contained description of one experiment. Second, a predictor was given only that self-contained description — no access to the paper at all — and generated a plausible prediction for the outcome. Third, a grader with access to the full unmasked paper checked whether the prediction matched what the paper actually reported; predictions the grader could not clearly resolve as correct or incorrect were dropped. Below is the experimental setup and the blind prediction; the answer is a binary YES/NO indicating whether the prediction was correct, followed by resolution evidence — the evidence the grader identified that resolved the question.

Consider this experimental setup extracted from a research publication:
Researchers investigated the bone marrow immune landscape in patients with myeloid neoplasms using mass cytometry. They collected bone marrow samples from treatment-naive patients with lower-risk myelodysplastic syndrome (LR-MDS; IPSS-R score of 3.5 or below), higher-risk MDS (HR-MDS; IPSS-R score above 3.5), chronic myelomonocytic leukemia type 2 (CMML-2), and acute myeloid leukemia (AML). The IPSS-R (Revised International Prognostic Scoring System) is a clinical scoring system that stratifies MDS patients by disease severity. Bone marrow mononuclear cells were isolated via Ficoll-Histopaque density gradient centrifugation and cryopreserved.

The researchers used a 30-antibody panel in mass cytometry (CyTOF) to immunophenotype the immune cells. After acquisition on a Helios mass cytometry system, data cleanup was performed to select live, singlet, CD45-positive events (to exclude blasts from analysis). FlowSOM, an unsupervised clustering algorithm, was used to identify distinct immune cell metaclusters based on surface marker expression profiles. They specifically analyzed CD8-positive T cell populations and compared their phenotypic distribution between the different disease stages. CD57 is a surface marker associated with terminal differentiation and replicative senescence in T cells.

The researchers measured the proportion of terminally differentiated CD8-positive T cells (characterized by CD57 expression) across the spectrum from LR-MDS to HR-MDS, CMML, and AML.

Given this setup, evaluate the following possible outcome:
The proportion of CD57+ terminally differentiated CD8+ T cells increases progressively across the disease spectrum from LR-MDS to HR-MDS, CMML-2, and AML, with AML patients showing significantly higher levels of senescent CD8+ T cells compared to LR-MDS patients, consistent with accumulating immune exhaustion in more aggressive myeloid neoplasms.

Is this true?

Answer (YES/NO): NO